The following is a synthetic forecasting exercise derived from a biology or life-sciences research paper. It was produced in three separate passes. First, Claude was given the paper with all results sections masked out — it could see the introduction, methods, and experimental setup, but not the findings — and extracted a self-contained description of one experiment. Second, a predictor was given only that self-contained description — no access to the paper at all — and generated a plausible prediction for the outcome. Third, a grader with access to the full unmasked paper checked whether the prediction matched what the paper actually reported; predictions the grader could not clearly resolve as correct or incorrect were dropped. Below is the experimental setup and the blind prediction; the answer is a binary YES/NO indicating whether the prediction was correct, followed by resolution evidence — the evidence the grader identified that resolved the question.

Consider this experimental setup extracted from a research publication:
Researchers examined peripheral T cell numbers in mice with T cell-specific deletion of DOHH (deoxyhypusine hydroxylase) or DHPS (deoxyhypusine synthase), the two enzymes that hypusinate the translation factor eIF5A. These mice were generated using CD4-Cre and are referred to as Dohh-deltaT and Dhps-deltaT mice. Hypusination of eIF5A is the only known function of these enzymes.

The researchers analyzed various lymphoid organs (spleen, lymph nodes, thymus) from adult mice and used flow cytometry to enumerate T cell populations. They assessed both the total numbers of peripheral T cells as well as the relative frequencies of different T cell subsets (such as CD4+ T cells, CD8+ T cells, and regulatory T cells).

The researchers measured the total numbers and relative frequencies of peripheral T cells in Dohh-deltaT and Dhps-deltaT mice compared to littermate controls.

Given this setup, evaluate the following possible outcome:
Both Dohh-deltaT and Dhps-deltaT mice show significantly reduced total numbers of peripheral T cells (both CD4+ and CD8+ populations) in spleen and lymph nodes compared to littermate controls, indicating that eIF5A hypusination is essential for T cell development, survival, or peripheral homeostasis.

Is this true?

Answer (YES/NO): YES